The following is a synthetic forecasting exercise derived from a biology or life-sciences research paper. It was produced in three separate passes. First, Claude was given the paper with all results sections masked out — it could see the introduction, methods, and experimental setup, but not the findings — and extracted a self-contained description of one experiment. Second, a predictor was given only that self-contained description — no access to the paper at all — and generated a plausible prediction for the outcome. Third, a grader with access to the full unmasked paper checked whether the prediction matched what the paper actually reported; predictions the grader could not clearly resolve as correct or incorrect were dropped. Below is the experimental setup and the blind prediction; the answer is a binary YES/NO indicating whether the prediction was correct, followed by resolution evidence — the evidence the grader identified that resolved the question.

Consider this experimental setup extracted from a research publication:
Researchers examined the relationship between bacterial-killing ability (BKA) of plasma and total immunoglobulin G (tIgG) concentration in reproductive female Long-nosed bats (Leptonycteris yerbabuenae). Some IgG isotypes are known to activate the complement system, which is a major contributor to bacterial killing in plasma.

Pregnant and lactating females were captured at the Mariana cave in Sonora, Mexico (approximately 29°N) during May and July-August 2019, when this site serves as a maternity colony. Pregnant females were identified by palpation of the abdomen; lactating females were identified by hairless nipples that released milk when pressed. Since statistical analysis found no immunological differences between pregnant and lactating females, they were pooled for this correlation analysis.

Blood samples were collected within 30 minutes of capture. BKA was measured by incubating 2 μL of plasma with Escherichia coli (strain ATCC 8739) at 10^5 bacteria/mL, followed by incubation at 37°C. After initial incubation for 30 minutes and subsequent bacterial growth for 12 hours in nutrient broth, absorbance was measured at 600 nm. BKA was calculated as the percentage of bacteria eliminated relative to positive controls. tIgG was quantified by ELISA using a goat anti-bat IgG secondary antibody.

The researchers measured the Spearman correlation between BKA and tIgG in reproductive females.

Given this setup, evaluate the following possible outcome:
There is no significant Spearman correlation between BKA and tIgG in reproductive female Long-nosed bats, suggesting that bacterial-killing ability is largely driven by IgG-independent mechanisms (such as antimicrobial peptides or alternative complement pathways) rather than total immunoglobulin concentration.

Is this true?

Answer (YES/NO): NO